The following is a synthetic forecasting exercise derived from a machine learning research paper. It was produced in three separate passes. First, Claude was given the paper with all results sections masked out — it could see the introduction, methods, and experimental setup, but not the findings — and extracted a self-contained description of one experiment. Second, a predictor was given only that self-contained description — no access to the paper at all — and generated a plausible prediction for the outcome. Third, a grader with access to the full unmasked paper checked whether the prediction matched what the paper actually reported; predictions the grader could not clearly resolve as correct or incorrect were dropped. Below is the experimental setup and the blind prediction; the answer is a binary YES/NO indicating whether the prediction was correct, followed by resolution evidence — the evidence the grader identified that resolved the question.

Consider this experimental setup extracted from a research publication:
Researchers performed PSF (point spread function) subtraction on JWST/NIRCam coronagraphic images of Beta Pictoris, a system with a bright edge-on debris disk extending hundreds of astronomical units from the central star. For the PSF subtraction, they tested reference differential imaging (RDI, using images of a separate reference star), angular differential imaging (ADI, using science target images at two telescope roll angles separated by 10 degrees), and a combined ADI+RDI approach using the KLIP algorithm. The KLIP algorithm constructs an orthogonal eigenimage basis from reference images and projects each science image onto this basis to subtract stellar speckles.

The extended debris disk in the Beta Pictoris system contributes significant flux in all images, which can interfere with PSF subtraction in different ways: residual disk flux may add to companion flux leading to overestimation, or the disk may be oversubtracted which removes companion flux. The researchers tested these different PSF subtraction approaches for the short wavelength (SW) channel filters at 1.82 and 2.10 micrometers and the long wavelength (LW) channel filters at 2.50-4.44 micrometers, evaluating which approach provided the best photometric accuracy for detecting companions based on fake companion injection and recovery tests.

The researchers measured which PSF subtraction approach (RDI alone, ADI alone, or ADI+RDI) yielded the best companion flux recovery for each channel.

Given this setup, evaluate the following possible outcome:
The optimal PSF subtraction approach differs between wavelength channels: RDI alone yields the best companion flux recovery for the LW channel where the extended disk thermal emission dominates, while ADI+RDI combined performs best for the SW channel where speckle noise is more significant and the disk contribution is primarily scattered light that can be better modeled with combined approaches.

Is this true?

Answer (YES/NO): NO